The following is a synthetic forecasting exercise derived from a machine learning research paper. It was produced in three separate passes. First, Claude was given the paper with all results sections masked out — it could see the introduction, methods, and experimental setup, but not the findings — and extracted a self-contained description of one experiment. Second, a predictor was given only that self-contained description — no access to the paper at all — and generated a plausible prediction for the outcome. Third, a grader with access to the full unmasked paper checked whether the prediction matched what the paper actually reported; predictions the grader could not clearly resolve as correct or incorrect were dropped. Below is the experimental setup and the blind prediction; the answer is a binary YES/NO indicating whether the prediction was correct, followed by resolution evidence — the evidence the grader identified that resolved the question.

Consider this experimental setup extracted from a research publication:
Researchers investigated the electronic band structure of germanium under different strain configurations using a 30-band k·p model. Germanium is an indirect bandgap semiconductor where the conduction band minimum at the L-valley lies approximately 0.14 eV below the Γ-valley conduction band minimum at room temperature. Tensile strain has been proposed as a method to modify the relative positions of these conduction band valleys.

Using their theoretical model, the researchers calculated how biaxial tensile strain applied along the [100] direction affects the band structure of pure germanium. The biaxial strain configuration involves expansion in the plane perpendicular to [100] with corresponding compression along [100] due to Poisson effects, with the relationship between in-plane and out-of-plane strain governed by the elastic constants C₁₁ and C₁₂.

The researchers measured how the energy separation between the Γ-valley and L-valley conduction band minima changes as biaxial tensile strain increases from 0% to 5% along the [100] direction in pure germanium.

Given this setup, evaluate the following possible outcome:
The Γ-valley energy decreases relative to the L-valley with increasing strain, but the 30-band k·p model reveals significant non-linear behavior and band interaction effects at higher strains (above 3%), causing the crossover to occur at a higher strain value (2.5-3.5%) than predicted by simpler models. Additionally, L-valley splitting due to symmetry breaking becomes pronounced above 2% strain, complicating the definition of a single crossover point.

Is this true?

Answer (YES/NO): NO